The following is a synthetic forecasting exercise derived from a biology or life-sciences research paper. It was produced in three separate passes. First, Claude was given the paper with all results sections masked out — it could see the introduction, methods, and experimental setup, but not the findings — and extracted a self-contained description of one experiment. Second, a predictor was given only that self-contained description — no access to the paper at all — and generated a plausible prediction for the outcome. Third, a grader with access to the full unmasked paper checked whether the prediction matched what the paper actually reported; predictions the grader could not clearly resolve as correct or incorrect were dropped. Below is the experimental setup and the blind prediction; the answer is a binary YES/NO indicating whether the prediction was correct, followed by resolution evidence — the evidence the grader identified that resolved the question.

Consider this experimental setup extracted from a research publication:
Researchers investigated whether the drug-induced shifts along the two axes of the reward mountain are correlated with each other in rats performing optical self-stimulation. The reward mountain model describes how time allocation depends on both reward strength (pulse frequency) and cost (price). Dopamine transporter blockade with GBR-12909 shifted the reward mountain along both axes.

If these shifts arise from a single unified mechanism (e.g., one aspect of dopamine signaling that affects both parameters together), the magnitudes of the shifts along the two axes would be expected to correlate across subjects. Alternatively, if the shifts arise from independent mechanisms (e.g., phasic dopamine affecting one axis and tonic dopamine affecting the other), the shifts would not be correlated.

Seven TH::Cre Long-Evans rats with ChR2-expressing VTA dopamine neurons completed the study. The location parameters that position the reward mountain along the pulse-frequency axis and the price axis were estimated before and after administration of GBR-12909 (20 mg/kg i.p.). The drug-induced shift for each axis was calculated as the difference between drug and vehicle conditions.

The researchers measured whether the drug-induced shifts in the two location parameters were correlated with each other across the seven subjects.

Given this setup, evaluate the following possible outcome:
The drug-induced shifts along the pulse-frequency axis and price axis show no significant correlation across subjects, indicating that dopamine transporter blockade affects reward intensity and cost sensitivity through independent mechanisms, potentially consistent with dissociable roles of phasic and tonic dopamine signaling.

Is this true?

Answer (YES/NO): YES